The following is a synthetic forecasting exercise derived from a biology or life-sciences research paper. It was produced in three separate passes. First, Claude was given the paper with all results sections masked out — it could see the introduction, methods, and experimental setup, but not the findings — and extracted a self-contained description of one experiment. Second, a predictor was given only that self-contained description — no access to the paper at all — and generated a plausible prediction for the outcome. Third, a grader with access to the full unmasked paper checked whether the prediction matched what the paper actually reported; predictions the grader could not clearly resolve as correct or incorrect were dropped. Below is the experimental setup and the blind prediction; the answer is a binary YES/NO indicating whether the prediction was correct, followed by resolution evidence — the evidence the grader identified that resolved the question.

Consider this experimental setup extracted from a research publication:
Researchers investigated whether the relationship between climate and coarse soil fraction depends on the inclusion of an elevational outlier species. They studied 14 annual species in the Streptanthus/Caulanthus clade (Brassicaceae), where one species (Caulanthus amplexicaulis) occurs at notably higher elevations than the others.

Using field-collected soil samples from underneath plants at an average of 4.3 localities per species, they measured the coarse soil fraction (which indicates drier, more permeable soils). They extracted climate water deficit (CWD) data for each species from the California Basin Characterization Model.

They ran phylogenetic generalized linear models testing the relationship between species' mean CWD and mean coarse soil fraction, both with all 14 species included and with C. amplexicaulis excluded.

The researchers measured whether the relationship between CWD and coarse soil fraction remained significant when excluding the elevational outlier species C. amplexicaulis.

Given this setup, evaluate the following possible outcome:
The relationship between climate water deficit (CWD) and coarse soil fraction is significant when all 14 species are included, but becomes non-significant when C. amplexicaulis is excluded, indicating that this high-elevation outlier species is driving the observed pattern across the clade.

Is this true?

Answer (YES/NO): NO